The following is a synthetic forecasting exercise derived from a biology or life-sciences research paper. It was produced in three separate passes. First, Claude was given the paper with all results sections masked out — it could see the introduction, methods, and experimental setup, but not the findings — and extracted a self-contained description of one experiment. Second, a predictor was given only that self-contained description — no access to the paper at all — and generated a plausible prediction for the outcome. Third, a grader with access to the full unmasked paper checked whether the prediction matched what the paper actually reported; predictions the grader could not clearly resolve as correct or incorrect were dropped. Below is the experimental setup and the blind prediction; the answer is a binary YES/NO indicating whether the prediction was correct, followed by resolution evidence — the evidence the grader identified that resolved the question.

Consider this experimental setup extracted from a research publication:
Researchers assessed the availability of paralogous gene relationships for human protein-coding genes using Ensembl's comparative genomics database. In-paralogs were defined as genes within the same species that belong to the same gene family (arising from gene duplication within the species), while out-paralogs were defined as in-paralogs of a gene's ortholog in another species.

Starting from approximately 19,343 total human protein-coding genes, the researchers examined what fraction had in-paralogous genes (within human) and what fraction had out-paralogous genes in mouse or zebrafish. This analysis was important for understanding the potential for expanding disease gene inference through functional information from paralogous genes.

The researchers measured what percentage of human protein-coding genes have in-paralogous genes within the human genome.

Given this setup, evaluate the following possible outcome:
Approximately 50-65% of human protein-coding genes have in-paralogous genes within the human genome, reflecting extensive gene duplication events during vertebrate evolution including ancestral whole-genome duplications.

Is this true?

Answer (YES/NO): NO